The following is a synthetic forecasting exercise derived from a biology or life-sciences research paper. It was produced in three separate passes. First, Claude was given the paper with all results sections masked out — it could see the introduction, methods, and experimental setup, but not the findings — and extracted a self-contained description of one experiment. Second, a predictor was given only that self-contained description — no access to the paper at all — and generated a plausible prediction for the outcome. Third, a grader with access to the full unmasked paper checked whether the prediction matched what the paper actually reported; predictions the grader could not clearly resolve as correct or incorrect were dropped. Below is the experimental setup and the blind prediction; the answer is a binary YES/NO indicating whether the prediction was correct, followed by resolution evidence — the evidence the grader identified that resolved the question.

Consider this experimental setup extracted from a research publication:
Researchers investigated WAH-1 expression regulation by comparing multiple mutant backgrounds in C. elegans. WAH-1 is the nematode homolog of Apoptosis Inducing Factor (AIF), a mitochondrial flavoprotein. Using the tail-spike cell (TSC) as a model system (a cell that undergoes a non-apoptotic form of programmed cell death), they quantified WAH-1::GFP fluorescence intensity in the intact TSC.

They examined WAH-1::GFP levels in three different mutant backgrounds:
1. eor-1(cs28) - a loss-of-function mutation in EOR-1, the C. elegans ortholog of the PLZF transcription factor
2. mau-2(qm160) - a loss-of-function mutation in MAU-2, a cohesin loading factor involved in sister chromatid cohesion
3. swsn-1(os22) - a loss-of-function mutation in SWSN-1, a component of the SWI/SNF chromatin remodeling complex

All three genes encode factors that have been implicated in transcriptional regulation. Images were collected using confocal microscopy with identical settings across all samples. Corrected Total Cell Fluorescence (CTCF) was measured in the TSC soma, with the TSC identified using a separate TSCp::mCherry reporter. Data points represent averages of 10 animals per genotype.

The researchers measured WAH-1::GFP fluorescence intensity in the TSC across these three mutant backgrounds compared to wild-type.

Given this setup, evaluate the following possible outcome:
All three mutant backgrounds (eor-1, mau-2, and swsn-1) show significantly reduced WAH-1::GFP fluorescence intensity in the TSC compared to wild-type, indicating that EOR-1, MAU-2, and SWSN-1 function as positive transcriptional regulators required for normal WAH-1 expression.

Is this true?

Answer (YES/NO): YES